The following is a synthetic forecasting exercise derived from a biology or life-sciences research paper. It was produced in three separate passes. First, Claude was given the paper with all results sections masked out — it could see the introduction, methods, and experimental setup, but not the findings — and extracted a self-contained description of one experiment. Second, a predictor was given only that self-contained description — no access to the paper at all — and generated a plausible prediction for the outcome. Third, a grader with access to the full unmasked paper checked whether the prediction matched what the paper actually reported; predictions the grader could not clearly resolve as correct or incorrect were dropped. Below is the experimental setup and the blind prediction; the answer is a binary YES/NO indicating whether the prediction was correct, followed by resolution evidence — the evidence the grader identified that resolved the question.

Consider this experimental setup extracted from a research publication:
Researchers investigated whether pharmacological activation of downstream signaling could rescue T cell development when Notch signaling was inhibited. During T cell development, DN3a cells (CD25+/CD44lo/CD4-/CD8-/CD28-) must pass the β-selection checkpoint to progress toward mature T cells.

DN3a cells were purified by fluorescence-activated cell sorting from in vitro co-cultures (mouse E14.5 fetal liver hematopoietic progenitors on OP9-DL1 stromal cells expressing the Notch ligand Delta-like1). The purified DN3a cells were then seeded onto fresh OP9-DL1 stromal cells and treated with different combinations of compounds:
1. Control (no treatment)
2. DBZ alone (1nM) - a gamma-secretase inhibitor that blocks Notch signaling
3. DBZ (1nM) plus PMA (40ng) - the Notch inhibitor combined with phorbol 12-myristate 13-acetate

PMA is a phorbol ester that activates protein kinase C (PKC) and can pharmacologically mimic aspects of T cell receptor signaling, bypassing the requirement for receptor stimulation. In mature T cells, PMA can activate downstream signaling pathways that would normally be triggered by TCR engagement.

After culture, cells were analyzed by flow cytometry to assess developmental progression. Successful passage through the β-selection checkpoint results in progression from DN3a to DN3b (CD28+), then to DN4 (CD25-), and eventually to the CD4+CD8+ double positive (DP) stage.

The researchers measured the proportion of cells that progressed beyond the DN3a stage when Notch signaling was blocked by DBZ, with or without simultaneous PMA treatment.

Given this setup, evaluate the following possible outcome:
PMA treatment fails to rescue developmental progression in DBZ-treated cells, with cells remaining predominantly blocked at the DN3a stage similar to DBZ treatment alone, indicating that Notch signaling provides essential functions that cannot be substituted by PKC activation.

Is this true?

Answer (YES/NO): NO